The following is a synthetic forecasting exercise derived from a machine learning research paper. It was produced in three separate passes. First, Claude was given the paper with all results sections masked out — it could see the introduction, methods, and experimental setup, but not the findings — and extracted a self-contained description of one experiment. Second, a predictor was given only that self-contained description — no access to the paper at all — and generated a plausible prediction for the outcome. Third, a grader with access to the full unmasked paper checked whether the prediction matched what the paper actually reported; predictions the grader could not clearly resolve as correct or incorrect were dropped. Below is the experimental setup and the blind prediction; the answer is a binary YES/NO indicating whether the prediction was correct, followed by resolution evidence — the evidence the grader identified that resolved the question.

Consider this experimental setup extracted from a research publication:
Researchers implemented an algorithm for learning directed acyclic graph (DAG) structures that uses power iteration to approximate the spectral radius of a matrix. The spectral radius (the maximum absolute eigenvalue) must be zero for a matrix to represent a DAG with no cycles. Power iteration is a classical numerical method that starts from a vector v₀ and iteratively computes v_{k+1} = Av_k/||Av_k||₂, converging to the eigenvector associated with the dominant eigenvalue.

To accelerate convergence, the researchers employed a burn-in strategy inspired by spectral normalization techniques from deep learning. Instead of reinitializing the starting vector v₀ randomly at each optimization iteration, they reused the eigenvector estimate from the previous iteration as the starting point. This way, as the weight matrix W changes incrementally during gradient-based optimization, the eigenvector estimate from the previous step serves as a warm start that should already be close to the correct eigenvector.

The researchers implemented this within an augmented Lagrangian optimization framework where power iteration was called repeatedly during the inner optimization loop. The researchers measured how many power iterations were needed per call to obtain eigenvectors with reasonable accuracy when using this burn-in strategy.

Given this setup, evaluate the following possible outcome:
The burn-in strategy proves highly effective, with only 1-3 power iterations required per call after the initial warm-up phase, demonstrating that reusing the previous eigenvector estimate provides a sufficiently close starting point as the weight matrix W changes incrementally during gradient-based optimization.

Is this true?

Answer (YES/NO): NO